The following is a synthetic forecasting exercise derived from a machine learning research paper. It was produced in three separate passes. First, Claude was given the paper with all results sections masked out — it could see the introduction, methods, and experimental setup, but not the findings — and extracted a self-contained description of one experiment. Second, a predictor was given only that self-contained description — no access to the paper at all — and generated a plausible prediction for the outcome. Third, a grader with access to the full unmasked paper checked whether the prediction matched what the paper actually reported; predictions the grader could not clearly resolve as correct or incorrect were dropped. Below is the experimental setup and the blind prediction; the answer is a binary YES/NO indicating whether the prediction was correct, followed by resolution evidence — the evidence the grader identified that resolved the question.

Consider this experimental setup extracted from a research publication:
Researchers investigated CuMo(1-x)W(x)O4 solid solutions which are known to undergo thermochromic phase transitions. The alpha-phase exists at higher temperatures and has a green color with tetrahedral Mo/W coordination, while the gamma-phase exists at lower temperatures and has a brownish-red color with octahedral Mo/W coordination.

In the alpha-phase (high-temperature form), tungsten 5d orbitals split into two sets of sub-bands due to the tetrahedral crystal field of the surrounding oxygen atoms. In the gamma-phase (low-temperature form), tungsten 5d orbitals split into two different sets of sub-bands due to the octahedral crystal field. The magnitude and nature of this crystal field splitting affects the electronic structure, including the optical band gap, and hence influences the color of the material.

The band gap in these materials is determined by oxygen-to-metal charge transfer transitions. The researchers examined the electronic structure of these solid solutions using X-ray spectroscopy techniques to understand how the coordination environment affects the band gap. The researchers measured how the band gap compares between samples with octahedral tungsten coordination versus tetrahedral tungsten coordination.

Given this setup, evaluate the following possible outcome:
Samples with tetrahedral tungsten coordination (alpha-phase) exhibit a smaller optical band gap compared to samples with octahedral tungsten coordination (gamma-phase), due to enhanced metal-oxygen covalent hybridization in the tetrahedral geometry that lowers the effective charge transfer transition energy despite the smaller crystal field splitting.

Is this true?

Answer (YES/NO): NO